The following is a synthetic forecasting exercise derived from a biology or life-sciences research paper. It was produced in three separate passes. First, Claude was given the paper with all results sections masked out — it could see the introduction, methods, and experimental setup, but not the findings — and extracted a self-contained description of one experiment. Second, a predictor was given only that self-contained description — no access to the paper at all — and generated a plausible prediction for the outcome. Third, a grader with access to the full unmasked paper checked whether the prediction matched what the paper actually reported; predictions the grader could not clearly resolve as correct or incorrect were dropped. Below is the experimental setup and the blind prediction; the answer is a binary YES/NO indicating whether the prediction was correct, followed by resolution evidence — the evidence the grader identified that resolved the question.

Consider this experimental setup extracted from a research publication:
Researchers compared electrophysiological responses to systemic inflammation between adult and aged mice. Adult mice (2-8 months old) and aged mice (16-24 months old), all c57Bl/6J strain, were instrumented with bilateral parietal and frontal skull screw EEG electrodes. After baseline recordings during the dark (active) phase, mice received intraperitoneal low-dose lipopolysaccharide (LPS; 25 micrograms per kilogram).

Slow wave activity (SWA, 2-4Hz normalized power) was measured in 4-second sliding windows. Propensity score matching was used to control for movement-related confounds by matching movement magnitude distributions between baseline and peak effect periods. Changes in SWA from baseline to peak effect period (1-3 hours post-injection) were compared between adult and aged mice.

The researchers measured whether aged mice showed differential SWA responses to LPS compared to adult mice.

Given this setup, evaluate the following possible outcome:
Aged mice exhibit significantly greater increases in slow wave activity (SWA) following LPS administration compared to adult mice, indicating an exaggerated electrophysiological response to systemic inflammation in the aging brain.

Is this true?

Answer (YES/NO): NO